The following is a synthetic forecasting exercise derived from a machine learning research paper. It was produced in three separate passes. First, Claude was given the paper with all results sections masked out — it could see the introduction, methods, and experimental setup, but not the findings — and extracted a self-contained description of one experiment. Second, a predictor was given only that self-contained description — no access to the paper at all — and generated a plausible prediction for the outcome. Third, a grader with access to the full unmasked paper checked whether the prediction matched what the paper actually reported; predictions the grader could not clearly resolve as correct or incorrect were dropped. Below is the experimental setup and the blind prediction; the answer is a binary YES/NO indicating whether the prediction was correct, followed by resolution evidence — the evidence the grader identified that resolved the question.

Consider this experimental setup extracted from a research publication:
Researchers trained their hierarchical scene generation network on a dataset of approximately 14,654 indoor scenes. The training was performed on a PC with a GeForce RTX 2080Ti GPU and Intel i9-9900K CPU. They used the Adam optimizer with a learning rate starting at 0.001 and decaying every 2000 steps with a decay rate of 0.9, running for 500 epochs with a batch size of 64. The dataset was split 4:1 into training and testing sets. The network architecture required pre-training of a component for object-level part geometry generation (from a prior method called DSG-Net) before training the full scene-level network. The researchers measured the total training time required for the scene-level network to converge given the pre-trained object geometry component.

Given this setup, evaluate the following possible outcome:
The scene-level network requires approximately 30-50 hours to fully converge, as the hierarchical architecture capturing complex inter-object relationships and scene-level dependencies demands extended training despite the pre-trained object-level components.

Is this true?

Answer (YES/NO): NO